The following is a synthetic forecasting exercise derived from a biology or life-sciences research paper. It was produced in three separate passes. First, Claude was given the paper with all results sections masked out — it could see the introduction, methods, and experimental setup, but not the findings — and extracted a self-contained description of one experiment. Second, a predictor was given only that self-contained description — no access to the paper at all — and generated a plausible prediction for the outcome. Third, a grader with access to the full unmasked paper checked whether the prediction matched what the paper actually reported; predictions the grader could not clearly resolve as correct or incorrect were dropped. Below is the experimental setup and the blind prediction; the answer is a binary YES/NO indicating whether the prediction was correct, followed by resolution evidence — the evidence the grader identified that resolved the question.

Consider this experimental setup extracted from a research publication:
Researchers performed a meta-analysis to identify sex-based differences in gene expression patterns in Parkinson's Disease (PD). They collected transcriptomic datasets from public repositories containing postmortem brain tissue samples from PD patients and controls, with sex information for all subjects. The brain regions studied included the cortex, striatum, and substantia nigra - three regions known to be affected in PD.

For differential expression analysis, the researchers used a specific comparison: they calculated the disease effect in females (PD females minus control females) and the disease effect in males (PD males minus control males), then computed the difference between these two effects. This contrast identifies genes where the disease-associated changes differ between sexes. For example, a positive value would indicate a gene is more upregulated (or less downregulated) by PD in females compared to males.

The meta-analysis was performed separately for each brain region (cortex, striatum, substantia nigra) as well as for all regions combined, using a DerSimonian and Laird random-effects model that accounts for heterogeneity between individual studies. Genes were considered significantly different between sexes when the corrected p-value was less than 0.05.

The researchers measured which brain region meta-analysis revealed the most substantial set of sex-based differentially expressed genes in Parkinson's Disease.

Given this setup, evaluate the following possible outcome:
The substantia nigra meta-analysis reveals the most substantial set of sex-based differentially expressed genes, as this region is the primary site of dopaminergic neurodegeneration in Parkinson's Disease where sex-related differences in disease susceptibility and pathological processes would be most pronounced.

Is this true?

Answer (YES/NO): YES